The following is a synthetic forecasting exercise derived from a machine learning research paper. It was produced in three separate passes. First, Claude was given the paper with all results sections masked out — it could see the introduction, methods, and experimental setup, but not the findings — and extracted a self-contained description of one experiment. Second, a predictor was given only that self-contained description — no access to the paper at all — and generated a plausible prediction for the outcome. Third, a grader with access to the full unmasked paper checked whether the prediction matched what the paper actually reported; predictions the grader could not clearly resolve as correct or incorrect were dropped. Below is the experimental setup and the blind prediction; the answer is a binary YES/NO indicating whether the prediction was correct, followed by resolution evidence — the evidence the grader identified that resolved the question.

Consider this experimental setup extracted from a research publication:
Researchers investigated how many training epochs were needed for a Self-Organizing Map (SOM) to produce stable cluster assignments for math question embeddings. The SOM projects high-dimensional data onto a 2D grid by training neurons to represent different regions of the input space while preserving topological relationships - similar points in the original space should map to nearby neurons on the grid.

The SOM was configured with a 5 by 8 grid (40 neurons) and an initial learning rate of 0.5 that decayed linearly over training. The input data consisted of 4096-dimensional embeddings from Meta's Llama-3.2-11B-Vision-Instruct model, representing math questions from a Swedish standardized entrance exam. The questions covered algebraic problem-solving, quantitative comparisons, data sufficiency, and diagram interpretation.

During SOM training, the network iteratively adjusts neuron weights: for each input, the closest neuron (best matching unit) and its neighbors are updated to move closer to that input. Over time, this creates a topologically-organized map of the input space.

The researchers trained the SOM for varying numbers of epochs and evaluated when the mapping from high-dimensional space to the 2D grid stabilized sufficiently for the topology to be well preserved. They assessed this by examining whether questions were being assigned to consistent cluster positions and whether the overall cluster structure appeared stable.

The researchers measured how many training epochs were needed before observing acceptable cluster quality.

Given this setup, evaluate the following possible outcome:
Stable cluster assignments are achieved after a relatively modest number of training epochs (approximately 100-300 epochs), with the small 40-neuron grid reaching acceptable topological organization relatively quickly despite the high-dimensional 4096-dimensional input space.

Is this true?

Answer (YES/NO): YES